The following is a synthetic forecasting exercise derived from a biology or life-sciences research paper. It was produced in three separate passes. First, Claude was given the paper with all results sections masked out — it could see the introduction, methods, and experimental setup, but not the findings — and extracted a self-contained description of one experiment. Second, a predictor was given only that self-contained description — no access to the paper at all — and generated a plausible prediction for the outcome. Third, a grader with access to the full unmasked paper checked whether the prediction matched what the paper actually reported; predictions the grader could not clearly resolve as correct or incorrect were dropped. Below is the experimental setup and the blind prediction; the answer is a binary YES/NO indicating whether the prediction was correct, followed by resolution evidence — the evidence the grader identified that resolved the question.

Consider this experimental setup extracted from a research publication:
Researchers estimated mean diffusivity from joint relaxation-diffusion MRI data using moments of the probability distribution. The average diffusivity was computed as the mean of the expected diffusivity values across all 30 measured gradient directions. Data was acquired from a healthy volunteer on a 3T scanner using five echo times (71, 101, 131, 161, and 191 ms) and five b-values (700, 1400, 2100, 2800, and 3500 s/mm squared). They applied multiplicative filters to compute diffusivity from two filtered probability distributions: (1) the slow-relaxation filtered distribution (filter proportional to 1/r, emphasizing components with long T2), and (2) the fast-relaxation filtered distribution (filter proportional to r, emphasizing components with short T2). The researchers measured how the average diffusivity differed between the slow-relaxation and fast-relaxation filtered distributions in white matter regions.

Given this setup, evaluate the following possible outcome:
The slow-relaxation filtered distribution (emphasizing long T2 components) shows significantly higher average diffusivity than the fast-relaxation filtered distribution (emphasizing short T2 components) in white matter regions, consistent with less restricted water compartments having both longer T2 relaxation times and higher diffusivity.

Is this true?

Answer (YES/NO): NO